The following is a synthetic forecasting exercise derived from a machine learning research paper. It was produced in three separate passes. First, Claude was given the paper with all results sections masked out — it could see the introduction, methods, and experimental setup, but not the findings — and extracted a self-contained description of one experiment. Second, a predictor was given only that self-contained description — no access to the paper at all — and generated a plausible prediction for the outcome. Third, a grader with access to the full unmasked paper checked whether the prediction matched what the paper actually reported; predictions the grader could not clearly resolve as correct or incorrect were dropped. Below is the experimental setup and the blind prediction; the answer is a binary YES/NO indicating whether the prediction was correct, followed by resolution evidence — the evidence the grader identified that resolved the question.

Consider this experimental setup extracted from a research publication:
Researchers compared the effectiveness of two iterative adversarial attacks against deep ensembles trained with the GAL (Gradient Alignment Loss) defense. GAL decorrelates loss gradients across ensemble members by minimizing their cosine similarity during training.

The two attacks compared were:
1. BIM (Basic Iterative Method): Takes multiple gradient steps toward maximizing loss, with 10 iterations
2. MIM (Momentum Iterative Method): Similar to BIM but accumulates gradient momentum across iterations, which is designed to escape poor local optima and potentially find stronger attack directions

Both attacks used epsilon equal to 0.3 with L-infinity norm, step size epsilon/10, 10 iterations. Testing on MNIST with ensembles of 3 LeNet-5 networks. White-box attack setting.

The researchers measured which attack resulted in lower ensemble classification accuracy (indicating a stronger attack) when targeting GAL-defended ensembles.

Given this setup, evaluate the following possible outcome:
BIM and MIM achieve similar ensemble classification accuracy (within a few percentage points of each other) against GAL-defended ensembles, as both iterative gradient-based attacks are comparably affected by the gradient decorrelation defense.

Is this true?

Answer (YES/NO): NO